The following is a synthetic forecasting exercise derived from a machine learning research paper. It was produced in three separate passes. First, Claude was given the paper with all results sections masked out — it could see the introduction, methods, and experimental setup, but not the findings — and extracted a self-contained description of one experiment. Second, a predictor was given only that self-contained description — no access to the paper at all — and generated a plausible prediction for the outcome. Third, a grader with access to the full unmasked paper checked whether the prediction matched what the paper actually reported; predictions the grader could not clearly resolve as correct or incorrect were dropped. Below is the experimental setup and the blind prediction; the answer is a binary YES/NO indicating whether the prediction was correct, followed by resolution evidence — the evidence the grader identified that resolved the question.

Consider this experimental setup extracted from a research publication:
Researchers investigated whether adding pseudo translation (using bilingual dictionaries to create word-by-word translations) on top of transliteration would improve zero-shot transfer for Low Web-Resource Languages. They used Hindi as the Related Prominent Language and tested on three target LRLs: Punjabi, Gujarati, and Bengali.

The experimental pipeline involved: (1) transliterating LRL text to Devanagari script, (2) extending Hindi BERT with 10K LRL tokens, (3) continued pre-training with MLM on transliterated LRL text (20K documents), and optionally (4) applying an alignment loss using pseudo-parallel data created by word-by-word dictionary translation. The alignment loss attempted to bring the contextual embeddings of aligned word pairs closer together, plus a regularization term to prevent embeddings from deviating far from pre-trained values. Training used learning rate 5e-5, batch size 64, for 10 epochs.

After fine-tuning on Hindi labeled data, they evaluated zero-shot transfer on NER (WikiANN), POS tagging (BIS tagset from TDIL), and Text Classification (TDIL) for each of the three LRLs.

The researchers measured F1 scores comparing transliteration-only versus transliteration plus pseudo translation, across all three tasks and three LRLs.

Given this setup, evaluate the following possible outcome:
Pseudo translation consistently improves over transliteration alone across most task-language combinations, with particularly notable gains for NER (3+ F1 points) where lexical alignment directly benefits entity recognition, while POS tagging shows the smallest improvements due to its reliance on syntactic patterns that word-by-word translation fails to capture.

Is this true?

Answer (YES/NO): NO